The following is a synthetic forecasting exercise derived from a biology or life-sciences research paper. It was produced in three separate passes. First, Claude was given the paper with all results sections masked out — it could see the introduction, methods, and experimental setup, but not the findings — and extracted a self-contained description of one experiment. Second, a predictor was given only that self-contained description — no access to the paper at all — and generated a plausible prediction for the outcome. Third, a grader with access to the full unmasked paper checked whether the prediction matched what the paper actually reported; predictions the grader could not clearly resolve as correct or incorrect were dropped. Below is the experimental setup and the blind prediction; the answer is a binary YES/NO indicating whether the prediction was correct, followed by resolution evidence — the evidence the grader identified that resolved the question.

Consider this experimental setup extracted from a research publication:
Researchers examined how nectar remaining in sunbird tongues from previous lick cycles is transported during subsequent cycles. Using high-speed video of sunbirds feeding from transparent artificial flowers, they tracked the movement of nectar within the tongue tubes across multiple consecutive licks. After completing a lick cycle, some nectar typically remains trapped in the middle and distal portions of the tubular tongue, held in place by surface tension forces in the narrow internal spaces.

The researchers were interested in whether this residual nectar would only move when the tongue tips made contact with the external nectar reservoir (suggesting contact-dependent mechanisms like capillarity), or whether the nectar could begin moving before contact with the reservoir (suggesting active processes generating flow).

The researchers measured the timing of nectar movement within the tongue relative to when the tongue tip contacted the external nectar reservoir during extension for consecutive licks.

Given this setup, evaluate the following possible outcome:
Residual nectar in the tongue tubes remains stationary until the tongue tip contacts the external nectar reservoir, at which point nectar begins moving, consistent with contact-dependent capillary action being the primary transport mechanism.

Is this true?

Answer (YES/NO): NO